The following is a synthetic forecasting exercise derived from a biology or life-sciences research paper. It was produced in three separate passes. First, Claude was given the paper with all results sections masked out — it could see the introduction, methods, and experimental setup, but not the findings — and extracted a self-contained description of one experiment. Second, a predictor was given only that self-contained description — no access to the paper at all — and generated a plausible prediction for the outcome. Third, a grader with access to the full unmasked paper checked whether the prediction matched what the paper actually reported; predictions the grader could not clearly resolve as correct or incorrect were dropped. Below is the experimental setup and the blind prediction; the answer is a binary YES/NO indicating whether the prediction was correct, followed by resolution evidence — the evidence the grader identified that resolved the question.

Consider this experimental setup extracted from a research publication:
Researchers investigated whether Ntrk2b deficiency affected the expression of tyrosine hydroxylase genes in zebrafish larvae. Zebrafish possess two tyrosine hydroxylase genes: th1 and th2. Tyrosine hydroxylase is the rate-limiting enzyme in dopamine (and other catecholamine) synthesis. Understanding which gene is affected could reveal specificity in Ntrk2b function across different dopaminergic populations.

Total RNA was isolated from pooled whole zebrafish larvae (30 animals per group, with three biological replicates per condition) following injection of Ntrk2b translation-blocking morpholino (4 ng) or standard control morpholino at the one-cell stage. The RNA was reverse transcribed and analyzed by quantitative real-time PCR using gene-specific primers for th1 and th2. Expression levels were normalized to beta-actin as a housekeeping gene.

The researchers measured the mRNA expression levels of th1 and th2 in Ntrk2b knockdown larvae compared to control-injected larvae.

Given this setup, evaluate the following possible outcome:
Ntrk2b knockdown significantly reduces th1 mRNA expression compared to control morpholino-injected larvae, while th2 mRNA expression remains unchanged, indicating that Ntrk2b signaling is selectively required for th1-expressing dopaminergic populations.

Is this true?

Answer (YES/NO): NO